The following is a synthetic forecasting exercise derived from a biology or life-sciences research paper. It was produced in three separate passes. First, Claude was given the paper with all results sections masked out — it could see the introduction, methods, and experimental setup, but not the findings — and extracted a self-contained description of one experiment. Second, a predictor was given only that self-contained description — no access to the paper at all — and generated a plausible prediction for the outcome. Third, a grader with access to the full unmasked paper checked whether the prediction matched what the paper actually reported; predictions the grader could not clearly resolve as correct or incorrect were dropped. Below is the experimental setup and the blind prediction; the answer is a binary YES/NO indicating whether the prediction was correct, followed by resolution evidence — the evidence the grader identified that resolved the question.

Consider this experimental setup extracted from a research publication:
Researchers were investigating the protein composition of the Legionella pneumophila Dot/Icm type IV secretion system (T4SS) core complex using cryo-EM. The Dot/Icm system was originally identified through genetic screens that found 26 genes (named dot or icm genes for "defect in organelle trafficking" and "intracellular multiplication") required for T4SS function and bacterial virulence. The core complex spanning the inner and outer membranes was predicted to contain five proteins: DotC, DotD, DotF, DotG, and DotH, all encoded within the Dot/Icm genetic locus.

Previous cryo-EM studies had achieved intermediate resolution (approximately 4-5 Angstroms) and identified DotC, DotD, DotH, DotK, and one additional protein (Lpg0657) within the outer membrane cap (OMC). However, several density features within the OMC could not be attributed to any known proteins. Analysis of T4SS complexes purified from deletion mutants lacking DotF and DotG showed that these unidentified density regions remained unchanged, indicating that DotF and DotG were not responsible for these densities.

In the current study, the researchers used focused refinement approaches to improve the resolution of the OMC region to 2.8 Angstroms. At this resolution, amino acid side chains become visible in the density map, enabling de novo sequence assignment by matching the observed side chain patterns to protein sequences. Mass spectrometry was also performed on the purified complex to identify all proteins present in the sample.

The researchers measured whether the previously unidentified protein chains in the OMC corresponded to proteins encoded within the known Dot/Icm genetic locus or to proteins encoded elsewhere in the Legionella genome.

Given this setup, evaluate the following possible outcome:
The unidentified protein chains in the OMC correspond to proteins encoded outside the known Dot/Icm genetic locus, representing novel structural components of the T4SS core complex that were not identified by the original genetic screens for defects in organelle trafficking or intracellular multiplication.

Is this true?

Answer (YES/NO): NO